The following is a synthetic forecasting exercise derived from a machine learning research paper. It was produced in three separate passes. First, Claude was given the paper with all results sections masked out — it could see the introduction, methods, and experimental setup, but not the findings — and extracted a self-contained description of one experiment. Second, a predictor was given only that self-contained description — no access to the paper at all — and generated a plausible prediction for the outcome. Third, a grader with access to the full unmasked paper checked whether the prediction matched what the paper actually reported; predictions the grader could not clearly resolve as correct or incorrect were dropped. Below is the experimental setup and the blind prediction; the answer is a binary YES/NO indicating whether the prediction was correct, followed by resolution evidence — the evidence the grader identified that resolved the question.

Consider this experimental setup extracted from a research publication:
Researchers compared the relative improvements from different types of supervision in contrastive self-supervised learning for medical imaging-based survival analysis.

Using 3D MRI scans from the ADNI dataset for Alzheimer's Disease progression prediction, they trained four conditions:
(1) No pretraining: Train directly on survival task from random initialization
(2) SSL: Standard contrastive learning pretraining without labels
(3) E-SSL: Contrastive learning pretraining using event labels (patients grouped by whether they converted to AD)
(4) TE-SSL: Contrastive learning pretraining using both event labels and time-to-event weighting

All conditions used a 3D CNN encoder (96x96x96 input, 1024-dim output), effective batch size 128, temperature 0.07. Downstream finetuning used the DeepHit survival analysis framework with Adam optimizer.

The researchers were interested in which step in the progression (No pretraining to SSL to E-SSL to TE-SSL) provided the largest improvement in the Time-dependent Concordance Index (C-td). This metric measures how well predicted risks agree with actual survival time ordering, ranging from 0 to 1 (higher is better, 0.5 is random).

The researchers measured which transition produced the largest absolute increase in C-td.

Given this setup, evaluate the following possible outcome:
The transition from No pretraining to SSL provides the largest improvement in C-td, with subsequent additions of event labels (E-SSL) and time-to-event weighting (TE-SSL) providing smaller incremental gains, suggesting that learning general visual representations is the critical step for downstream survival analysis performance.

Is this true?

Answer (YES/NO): NO